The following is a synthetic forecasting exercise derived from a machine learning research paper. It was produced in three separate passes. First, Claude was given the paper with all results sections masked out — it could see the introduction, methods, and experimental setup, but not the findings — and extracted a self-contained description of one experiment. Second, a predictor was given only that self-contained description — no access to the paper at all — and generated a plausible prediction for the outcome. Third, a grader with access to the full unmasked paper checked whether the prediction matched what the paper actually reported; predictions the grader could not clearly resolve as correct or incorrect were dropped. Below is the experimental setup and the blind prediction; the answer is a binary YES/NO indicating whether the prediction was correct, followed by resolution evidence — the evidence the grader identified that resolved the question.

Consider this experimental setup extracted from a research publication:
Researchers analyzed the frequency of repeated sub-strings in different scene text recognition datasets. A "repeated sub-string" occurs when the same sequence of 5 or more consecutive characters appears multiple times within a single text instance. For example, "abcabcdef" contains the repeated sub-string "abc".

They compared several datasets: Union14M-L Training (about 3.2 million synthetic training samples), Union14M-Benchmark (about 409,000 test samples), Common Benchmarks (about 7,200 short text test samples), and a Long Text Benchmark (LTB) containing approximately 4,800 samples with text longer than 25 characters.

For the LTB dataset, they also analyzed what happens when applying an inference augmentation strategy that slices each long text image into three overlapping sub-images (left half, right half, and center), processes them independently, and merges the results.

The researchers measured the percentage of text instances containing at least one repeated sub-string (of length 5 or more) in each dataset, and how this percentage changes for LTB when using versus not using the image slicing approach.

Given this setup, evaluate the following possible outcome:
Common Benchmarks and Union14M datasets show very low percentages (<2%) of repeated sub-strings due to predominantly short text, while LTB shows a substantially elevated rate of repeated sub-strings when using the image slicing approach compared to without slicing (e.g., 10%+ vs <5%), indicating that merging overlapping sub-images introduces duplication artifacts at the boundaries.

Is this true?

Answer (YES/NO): NO